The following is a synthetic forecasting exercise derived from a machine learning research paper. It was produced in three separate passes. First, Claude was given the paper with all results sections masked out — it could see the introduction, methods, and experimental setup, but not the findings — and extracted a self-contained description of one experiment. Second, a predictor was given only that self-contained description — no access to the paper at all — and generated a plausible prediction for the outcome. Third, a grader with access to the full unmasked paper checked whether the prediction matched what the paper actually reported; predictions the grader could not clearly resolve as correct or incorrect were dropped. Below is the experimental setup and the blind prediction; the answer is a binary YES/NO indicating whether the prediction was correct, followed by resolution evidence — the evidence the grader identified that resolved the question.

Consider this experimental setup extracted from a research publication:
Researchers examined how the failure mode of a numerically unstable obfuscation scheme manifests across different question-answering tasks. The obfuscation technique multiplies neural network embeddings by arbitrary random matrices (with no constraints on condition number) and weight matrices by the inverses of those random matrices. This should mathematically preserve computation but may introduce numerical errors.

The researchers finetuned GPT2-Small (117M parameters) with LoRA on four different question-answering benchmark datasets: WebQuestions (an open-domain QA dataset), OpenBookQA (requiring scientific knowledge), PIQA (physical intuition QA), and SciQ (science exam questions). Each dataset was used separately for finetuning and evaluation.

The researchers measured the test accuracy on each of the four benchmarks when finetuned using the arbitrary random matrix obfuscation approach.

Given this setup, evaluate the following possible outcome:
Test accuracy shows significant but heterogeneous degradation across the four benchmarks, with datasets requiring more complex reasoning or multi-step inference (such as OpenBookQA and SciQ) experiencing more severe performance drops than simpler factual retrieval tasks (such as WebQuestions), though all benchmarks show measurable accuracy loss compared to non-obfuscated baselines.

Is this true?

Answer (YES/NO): NO